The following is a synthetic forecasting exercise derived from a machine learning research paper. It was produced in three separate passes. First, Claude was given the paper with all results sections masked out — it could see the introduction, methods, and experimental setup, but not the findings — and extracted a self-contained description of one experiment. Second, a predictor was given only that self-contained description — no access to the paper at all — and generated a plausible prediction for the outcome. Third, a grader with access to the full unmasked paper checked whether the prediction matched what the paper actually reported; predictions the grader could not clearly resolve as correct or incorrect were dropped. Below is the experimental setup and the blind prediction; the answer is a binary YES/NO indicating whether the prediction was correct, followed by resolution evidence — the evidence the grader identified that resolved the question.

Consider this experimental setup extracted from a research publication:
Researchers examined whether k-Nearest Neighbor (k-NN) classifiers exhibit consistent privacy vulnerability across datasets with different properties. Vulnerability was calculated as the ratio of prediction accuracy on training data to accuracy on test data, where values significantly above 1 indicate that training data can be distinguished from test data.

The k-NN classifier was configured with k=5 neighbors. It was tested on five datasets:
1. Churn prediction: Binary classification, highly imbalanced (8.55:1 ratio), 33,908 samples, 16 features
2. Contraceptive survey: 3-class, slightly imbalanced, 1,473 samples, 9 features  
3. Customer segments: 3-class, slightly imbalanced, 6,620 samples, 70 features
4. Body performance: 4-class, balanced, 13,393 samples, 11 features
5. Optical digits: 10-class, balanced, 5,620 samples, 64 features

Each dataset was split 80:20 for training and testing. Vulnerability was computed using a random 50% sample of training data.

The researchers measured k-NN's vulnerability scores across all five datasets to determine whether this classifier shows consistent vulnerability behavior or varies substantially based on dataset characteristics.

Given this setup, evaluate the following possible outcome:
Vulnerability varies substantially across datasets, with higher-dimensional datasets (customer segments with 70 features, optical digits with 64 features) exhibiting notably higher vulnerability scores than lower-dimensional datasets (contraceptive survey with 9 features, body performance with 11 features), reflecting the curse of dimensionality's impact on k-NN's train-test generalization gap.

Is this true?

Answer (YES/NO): NO